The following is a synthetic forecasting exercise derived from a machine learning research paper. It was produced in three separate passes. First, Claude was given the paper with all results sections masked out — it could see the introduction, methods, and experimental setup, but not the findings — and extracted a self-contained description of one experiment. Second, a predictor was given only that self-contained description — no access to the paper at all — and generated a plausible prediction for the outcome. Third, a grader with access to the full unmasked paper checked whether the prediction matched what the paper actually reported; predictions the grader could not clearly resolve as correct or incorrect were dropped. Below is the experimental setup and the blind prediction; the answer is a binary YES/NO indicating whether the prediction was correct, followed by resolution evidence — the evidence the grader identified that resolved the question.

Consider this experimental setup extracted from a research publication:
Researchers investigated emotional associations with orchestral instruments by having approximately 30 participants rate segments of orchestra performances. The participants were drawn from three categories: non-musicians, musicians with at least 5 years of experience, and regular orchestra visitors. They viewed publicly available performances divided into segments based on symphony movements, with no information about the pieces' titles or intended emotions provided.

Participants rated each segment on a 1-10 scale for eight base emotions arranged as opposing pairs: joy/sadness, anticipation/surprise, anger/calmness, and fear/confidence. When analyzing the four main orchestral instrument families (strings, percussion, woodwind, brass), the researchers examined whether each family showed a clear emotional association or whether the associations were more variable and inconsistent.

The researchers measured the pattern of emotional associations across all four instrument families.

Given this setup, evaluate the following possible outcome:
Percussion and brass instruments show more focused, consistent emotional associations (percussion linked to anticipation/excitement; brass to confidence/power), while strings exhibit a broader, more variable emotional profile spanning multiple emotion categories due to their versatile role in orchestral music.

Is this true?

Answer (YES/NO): NO